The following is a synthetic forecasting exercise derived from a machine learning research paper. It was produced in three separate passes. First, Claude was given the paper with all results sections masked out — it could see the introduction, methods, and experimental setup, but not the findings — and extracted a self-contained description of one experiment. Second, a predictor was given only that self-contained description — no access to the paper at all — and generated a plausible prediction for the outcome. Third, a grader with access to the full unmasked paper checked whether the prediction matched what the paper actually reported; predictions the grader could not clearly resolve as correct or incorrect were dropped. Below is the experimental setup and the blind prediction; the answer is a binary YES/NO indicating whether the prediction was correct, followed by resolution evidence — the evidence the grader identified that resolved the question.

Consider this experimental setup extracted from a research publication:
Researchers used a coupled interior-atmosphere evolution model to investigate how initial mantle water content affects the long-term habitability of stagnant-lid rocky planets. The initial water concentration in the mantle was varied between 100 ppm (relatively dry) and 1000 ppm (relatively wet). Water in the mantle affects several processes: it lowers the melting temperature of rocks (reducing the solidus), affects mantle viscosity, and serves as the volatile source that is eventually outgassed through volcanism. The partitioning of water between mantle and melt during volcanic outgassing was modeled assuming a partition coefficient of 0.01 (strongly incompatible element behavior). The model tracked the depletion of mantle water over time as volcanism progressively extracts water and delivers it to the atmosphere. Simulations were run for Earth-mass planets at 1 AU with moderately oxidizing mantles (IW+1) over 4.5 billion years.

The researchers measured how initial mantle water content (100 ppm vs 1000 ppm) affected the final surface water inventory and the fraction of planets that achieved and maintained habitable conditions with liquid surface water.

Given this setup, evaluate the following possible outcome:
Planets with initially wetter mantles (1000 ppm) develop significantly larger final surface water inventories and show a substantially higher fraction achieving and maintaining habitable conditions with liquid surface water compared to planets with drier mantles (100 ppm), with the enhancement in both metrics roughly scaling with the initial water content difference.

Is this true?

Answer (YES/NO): NO